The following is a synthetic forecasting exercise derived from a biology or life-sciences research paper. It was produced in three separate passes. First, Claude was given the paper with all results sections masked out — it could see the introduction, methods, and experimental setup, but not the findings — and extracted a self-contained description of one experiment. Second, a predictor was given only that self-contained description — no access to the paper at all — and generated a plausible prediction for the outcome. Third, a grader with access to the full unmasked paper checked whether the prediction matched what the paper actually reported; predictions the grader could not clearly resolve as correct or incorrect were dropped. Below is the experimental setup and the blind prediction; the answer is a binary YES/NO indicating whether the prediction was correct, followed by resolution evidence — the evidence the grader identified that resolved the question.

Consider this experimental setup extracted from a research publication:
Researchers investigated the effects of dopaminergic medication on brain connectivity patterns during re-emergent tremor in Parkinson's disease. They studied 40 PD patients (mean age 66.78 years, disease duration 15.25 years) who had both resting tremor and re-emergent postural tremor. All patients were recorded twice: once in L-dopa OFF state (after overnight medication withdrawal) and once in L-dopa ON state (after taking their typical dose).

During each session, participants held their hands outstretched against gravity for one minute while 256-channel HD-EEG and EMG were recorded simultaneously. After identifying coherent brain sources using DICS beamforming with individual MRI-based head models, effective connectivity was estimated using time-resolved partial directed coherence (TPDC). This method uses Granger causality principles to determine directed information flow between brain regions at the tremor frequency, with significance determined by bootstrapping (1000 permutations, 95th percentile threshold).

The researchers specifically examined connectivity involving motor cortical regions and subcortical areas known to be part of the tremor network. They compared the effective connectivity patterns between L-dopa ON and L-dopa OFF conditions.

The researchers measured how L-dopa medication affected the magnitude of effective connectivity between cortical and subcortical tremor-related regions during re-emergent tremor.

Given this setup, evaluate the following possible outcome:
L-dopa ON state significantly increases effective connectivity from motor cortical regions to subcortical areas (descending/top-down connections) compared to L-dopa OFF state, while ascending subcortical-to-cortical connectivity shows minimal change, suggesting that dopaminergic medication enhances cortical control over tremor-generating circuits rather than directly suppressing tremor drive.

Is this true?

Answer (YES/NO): NO